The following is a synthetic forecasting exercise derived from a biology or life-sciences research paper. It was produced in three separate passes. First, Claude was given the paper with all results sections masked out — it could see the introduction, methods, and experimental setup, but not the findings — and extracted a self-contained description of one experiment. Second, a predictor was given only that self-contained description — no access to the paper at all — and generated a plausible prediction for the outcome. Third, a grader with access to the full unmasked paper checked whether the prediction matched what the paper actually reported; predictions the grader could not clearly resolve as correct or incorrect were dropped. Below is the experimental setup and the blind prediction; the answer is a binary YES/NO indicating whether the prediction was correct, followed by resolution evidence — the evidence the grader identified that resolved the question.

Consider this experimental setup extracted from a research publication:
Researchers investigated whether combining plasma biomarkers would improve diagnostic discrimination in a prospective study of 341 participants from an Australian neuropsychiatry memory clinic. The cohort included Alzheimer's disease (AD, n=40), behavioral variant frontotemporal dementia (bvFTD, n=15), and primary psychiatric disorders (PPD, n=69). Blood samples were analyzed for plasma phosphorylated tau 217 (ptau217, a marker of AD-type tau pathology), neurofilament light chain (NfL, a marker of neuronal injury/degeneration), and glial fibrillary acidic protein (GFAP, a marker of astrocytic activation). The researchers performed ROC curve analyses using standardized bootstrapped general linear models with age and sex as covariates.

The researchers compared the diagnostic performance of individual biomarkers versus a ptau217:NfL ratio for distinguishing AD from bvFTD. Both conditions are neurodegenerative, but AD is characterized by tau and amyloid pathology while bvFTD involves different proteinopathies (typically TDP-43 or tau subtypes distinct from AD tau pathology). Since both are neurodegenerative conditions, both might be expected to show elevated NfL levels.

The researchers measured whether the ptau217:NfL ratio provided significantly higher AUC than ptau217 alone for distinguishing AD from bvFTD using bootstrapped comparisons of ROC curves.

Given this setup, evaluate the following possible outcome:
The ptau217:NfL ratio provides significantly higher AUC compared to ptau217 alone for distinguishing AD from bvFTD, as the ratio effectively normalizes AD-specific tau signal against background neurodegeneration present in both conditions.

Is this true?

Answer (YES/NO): NO